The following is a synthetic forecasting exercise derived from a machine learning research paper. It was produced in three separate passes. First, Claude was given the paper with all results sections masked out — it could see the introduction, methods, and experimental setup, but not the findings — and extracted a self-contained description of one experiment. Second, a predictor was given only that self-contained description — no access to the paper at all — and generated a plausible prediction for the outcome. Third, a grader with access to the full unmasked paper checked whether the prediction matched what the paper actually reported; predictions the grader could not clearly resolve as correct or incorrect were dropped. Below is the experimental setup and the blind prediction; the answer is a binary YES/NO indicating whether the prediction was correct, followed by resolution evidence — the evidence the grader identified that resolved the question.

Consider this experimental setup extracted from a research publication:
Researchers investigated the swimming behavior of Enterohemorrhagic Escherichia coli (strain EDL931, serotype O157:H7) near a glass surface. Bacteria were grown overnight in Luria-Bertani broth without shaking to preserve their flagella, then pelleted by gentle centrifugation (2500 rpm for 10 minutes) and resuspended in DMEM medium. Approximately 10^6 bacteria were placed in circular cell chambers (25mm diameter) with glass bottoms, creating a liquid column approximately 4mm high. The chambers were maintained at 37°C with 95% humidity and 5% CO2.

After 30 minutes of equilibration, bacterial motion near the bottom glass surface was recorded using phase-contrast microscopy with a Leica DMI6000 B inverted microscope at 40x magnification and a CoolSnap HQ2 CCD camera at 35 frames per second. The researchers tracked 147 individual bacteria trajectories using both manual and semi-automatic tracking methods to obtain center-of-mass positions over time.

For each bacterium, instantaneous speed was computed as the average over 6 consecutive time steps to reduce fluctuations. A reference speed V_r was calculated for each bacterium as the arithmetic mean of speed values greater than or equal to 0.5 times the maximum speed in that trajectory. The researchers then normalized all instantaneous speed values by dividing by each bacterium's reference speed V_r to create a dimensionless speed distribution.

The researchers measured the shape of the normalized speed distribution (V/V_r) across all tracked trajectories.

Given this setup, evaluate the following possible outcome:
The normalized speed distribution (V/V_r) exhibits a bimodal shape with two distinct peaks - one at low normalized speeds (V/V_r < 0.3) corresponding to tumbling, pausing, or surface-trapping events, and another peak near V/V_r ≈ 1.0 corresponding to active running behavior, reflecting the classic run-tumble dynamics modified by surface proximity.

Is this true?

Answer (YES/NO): NO